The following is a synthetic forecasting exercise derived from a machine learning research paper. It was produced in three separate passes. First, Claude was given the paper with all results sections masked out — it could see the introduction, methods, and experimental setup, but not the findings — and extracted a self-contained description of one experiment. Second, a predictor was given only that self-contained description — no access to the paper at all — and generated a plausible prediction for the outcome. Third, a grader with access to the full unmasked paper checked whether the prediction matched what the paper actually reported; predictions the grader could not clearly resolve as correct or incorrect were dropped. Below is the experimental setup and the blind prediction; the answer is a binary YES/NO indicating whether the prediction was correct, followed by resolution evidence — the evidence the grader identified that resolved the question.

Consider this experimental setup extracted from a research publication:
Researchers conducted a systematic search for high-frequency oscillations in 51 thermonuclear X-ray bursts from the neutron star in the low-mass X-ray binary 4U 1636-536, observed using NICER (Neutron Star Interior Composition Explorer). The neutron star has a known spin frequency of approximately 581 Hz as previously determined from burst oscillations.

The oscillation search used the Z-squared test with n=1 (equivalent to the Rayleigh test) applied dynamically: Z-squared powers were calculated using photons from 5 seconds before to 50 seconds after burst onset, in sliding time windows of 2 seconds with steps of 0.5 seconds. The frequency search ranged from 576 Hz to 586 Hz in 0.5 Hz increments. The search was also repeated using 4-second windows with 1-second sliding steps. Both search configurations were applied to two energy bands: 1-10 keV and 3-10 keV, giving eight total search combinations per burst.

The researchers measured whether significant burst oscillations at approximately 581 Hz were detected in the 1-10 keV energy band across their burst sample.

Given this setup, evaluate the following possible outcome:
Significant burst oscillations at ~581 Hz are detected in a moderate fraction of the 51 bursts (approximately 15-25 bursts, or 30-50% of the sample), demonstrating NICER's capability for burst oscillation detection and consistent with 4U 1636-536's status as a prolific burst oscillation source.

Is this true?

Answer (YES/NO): NO